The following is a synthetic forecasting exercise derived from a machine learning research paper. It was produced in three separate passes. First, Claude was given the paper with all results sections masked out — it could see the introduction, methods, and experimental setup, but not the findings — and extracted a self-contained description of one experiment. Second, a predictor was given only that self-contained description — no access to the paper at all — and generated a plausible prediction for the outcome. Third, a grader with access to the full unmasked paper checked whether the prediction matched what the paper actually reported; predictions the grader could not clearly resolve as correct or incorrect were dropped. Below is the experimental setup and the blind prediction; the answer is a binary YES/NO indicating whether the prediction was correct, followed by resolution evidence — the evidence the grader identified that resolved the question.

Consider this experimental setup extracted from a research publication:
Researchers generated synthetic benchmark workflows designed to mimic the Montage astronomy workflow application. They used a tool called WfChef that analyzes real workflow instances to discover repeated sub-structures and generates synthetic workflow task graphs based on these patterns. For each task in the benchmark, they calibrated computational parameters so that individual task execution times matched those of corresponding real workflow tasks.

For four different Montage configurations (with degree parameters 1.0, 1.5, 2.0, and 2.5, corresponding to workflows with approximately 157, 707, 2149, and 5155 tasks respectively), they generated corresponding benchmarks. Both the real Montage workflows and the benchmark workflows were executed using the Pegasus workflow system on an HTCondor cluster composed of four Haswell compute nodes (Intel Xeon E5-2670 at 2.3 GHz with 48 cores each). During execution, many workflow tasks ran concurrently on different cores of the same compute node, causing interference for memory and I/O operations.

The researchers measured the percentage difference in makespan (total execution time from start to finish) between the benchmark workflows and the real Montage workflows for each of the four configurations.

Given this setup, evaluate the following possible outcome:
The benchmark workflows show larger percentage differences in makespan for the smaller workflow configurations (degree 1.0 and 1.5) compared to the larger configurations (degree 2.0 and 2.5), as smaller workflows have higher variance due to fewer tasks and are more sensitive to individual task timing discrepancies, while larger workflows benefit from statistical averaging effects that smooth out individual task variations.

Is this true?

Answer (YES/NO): YES